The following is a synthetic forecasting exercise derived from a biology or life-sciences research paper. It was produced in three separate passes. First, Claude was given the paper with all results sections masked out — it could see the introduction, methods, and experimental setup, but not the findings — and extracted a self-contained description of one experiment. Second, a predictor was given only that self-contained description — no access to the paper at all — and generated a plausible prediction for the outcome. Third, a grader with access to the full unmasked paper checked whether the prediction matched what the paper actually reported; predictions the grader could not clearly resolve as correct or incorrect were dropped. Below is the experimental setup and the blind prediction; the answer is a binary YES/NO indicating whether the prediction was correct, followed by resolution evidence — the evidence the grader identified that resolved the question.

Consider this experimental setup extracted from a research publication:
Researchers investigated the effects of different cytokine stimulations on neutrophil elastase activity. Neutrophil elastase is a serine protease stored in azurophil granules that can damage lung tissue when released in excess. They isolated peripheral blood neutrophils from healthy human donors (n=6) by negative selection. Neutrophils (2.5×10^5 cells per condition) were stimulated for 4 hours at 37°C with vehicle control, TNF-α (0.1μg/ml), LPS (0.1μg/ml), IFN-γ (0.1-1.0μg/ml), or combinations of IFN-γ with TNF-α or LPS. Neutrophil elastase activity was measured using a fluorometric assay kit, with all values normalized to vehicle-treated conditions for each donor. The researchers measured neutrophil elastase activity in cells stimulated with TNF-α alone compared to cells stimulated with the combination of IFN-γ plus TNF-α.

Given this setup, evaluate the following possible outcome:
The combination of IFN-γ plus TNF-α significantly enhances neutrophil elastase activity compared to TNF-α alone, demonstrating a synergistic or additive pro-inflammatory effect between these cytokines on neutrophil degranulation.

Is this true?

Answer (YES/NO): NO